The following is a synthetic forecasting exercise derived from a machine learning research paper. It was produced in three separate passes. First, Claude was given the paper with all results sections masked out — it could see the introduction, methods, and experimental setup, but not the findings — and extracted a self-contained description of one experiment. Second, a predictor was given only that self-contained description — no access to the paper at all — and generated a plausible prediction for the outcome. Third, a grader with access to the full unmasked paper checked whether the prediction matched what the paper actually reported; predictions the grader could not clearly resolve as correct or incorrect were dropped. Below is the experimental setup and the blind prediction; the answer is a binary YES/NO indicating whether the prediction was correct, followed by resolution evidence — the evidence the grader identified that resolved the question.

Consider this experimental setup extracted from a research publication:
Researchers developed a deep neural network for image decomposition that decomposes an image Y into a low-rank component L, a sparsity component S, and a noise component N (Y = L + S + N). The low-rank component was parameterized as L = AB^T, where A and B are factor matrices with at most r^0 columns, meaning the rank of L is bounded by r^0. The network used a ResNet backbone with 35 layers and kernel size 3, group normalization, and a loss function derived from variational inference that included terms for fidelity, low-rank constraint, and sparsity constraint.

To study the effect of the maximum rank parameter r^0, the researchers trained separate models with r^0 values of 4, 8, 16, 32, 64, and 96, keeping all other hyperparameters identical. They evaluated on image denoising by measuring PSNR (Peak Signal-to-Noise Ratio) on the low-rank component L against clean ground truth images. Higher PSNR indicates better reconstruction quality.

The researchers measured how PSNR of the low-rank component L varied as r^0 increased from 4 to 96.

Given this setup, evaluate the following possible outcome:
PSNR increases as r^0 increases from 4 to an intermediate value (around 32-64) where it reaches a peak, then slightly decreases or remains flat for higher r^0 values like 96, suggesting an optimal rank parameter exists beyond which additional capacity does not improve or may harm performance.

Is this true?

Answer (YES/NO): YES